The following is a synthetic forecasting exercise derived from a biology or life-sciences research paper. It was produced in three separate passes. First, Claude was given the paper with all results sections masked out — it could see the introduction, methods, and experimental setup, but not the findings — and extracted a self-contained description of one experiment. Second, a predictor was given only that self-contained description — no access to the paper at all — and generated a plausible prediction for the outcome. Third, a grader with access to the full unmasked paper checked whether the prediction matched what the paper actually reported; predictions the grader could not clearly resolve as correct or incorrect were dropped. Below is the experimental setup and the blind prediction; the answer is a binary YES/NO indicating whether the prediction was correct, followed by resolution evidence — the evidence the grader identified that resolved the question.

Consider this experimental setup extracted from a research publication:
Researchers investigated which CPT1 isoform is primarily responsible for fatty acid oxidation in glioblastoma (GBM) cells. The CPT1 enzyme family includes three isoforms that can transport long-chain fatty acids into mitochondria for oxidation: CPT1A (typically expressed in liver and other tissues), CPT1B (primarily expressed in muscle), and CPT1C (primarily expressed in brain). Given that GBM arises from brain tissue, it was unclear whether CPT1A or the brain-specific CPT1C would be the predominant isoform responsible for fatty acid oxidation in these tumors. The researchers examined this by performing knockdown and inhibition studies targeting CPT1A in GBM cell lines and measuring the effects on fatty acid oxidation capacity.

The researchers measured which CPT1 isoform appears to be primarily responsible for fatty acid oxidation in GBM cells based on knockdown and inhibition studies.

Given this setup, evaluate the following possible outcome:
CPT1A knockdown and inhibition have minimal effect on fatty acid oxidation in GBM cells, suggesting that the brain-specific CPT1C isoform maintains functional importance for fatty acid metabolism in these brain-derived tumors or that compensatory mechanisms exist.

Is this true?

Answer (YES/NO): NO